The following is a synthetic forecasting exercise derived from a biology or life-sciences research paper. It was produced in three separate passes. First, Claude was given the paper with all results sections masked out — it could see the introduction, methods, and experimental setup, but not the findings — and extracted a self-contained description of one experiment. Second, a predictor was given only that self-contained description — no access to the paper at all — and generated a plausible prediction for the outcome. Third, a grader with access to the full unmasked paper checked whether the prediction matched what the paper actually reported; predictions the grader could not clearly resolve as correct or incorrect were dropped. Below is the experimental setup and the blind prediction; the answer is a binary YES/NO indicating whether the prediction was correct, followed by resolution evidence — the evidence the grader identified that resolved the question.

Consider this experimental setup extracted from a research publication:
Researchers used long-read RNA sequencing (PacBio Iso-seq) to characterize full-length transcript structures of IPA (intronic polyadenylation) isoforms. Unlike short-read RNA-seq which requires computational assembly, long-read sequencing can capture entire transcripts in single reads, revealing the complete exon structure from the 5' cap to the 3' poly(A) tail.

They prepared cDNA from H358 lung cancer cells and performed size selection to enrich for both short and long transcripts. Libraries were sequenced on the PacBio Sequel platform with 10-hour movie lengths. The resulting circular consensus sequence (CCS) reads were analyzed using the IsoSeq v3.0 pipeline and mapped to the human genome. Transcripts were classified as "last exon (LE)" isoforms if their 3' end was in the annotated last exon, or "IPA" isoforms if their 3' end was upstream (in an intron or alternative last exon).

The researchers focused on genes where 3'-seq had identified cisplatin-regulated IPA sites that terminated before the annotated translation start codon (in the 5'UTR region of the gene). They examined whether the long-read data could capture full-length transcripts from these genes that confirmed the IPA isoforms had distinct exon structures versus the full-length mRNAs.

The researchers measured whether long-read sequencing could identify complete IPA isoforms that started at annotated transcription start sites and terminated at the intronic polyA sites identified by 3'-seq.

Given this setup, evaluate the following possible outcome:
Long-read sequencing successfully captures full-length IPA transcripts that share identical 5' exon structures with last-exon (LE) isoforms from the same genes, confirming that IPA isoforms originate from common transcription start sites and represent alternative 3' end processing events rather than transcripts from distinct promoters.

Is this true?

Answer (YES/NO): YES